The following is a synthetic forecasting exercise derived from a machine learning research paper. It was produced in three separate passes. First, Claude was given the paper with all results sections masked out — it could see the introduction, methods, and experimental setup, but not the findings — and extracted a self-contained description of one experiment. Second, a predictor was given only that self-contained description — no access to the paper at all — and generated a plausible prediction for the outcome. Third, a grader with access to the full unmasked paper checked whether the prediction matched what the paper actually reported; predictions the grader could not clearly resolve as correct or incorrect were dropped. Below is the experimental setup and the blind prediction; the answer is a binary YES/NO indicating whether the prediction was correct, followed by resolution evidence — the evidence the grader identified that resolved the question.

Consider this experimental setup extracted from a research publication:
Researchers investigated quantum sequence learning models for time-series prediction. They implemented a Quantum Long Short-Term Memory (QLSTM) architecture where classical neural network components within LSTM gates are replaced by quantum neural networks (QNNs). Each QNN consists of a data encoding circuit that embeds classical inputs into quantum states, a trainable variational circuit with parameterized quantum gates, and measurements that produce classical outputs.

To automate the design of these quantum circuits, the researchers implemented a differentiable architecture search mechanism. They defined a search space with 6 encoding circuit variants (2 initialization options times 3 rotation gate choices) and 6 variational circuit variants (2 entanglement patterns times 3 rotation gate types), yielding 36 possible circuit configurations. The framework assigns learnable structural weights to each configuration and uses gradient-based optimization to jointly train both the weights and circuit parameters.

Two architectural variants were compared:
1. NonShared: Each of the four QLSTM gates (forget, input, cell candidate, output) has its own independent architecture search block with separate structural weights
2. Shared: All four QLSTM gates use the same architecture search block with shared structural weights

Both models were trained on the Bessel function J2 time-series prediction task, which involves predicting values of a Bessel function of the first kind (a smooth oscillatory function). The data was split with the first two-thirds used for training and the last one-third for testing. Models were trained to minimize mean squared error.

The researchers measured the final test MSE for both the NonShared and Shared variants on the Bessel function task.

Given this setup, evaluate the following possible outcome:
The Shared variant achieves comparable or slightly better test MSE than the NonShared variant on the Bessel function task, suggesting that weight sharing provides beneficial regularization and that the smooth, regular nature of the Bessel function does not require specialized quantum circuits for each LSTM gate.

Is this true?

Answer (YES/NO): YES